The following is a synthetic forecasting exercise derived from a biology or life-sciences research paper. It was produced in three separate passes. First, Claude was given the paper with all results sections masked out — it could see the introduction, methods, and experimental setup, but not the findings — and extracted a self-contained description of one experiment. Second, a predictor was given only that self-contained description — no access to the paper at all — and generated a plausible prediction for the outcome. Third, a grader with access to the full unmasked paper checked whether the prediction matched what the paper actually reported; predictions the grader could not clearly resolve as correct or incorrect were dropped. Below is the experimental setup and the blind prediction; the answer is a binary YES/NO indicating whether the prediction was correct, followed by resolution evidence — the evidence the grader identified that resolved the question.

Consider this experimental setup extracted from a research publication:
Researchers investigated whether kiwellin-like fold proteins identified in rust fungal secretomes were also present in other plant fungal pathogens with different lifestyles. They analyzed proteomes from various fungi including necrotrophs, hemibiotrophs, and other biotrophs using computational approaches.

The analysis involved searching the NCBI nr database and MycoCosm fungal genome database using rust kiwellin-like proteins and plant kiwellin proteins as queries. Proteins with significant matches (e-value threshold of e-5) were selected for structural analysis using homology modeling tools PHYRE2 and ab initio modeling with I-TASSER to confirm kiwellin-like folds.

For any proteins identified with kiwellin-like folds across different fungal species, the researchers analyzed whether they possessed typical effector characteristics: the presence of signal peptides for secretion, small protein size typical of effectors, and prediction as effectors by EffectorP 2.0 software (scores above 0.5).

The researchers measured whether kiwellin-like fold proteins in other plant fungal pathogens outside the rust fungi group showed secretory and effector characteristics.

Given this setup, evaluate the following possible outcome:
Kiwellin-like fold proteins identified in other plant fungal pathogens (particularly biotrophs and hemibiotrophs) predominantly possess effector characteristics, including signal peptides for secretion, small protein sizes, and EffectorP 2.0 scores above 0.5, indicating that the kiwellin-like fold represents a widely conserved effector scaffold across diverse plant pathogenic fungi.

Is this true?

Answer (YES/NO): NO